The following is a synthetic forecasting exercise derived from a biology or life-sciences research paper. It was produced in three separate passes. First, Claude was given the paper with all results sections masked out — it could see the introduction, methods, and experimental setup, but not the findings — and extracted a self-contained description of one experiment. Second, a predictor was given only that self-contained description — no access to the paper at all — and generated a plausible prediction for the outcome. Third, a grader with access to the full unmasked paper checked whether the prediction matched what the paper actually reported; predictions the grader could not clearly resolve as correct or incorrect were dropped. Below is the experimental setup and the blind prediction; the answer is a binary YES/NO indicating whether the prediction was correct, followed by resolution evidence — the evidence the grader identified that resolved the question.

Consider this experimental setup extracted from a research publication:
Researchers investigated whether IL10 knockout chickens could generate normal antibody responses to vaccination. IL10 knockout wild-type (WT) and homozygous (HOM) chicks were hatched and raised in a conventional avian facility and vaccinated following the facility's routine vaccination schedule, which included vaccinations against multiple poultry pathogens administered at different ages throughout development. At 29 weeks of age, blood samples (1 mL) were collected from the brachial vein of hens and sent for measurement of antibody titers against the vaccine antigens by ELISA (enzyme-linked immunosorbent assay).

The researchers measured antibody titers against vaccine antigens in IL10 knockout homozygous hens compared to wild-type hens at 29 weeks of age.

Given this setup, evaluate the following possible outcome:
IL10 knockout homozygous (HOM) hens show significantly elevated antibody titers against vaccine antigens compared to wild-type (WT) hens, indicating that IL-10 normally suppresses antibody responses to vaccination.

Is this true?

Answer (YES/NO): NO